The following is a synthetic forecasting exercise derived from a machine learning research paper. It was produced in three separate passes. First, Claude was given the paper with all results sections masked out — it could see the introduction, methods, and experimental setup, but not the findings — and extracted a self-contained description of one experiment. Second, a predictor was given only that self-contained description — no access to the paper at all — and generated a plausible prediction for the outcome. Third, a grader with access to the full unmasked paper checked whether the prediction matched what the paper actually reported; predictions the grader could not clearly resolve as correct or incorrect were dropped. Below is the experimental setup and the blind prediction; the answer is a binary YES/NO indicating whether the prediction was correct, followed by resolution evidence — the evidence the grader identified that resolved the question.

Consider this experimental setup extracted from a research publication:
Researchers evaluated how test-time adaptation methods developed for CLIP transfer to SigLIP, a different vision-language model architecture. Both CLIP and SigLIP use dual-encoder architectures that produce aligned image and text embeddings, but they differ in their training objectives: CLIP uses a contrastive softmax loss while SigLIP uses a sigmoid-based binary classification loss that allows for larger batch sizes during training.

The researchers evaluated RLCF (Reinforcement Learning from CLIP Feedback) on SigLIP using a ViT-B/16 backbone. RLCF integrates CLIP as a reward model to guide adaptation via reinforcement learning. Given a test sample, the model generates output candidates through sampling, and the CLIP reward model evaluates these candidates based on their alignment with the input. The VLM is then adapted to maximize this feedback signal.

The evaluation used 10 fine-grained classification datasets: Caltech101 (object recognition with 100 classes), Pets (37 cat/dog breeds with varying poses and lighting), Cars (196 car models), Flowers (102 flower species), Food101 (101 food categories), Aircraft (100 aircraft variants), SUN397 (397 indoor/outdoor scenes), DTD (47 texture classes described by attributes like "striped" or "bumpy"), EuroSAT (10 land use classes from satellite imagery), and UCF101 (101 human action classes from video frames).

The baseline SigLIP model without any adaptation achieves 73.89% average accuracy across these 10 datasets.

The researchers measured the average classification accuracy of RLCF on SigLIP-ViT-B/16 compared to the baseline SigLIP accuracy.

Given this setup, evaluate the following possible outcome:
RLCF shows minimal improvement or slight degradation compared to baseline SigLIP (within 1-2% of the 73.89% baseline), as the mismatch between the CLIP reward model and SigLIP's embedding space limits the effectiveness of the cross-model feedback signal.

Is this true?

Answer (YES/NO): NO